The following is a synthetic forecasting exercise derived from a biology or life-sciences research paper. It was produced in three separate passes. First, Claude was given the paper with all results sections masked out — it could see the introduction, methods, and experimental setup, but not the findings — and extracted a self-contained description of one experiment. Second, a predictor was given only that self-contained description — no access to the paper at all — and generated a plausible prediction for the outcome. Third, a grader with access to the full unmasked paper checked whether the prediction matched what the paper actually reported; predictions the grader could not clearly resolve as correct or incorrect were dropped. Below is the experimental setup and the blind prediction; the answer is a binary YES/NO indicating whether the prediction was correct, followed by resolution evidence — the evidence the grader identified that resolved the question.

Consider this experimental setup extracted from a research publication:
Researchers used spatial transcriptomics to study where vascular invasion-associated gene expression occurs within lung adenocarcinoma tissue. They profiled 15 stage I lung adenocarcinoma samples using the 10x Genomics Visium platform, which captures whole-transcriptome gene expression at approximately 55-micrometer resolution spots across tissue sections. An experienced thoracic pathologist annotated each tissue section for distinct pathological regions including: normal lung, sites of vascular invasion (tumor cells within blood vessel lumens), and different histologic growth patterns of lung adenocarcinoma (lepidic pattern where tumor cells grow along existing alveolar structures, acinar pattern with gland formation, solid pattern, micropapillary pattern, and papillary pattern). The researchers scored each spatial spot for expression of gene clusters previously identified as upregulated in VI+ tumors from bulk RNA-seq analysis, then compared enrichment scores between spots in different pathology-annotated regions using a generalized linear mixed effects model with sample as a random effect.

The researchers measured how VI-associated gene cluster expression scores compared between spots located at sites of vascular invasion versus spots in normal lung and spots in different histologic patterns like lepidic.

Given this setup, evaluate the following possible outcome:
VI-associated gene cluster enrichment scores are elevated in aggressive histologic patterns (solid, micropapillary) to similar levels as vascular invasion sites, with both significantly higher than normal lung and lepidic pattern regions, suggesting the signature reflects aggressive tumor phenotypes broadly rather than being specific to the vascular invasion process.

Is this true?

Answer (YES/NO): NO